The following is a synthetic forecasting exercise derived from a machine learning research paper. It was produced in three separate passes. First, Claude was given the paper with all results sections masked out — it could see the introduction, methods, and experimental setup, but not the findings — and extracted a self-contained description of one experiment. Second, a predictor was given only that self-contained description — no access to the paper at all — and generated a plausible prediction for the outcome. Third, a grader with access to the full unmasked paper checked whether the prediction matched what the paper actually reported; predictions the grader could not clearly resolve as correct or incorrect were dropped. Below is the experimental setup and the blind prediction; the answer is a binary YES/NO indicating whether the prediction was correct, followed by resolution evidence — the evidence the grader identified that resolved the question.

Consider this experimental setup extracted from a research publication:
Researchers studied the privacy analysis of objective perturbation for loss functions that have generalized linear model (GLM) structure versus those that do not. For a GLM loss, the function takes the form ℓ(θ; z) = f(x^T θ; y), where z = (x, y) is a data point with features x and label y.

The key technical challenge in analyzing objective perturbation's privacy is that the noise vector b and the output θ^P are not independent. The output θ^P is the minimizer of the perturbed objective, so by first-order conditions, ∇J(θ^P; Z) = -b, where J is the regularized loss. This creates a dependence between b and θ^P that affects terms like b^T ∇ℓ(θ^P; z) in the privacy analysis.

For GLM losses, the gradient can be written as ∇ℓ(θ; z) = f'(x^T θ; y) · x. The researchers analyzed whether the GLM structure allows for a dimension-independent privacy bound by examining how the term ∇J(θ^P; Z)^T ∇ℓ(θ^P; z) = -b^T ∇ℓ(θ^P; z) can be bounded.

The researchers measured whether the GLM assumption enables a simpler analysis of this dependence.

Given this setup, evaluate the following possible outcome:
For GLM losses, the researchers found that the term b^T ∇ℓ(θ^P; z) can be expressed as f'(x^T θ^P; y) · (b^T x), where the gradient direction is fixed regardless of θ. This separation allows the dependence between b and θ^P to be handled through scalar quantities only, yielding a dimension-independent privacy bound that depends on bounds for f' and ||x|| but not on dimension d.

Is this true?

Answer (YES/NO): YES